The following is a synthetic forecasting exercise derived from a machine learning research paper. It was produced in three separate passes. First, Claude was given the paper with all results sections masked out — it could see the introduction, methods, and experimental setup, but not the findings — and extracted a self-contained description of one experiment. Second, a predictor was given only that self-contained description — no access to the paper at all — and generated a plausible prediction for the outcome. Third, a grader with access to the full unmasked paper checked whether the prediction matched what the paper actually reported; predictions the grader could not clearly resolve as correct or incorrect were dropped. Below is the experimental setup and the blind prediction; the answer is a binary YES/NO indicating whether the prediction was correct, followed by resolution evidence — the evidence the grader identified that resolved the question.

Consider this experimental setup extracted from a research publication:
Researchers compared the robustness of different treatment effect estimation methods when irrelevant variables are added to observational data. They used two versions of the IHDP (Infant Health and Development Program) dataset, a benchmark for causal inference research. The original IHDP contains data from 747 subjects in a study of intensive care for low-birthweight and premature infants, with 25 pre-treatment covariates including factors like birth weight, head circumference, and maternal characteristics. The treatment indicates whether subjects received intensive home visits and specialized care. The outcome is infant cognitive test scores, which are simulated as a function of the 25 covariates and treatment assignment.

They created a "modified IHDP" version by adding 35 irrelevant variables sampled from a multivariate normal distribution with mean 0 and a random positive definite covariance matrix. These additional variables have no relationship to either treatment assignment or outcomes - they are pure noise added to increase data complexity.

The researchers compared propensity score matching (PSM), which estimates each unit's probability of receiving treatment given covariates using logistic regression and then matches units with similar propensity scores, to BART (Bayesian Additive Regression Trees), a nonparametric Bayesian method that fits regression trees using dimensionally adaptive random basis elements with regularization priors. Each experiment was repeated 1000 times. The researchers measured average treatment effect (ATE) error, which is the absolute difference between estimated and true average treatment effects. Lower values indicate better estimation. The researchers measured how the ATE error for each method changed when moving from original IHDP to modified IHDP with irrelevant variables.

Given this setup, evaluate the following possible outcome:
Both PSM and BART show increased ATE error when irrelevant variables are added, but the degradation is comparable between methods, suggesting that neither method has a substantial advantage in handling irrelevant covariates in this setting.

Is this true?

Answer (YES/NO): NO